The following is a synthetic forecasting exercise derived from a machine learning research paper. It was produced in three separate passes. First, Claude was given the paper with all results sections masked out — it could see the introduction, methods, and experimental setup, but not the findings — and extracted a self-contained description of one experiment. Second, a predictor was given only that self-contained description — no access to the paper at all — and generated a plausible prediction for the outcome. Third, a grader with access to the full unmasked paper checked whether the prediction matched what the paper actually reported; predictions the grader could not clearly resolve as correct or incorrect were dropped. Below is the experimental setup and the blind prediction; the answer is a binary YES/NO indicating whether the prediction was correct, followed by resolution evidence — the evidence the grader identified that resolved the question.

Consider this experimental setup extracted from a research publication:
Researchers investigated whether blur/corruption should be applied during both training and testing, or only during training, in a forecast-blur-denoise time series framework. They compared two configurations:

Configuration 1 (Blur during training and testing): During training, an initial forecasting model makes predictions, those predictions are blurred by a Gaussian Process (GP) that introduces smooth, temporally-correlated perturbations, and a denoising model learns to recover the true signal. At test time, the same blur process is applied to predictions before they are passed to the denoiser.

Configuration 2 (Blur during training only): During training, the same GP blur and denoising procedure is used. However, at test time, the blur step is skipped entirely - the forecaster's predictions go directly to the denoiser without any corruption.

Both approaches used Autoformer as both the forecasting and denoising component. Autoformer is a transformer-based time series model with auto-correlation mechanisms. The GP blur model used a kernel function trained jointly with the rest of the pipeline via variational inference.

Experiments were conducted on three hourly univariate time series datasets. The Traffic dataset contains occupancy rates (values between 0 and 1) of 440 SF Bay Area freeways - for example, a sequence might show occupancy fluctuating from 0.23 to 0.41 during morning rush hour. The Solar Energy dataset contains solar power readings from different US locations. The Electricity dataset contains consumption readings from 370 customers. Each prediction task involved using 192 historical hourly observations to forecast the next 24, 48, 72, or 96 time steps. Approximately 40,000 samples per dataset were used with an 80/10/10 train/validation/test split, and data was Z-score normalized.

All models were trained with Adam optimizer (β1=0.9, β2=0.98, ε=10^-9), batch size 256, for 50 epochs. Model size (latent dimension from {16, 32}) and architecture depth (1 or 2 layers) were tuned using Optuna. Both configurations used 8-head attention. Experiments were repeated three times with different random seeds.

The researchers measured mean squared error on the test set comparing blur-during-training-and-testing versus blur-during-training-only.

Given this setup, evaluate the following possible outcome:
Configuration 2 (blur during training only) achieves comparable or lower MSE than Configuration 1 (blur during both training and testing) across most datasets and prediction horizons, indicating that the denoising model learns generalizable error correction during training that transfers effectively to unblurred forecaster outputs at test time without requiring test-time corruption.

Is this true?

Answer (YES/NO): NO